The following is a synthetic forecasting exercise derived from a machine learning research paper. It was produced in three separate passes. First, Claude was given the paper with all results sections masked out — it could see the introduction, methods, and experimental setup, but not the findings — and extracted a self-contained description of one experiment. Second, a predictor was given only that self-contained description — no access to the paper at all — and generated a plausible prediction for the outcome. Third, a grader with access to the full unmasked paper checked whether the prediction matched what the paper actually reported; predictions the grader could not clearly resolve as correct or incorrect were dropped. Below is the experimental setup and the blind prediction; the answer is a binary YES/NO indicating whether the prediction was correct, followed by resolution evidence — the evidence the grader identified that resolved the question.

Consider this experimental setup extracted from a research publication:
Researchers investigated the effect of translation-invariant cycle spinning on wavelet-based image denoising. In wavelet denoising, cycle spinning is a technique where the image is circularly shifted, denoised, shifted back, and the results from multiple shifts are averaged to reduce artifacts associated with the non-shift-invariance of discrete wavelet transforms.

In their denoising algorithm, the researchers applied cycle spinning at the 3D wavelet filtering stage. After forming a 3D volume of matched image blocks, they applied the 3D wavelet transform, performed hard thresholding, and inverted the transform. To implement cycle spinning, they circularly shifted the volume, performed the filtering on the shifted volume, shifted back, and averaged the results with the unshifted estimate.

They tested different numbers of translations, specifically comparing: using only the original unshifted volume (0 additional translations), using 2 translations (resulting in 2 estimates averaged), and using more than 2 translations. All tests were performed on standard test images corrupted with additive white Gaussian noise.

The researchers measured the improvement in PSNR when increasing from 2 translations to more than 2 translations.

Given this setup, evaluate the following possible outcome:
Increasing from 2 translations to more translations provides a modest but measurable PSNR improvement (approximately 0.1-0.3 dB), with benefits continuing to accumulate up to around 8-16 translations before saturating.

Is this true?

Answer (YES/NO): NO